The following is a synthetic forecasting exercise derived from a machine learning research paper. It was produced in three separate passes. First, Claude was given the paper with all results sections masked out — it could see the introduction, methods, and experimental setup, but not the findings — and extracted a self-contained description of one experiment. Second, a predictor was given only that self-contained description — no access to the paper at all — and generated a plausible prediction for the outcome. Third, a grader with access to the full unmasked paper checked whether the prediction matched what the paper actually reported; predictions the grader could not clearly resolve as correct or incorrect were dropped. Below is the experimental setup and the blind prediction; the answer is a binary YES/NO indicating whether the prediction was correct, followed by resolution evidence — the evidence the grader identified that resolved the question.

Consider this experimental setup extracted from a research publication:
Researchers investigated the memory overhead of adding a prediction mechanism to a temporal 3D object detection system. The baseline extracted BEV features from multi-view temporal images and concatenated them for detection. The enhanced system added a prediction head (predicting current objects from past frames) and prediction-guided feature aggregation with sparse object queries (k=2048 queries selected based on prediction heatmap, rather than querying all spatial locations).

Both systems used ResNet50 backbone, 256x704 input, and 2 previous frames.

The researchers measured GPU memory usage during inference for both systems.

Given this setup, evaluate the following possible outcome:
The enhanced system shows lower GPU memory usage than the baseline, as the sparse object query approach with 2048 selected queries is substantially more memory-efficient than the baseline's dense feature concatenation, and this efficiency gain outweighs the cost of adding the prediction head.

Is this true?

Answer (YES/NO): NO